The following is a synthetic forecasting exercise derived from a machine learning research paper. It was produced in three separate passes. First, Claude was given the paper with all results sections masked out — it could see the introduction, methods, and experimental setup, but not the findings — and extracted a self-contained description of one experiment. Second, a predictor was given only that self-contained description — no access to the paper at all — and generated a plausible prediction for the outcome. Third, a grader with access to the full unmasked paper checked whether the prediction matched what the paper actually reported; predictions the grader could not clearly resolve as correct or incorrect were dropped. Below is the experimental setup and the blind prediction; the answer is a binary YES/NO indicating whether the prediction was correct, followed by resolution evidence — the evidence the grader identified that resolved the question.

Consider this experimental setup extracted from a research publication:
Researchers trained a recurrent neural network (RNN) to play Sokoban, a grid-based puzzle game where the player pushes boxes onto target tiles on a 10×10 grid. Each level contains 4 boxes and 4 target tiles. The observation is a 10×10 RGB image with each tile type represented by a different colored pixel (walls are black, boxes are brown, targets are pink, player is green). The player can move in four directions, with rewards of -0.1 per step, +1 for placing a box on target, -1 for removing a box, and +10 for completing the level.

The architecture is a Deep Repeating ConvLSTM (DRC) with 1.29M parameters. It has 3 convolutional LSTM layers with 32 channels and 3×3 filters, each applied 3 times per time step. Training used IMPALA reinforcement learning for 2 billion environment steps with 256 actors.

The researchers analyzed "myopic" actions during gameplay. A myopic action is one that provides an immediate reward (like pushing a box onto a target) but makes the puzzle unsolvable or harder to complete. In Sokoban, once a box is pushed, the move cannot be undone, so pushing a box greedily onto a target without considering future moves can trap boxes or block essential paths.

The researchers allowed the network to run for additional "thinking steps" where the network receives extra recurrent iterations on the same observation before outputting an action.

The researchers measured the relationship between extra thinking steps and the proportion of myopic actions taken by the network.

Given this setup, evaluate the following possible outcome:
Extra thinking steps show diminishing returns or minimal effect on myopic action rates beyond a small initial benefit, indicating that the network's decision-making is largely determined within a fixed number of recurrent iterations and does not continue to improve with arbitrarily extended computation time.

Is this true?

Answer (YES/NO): YES